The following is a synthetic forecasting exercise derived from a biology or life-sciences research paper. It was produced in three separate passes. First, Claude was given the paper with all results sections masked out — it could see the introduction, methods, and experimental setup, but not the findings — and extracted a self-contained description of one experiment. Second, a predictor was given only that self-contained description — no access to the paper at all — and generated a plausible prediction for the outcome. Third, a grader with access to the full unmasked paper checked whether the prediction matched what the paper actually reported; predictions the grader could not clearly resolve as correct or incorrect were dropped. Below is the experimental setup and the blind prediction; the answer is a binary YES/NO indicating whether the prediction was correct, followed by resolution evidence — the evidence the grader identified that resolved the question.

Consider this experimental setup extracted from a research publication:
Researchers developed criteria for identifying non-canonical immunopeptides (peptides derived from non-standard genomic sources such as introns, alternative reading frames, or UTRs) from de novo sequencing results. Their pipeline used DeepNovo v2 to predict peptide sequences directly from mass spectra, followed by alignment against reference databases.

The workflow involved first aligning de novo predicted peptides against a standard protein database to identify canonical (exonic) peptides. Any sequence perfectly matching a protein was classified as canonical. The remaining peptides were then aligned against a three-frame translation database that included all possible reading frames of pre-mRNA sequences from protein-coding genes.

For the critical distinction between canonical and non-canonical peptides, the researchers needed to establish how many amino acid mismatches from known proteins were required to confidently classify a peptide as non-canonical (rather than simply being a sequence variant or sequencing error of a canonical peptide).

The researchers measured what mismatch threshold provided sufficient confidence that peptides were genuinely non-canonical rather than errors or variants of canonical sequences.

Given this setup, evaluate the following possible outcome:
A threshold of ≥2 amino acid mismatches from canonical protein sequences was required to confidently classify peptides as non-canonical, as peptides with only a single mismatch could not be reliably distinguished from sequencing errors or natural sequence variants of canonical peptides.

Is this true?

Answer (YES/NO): NO